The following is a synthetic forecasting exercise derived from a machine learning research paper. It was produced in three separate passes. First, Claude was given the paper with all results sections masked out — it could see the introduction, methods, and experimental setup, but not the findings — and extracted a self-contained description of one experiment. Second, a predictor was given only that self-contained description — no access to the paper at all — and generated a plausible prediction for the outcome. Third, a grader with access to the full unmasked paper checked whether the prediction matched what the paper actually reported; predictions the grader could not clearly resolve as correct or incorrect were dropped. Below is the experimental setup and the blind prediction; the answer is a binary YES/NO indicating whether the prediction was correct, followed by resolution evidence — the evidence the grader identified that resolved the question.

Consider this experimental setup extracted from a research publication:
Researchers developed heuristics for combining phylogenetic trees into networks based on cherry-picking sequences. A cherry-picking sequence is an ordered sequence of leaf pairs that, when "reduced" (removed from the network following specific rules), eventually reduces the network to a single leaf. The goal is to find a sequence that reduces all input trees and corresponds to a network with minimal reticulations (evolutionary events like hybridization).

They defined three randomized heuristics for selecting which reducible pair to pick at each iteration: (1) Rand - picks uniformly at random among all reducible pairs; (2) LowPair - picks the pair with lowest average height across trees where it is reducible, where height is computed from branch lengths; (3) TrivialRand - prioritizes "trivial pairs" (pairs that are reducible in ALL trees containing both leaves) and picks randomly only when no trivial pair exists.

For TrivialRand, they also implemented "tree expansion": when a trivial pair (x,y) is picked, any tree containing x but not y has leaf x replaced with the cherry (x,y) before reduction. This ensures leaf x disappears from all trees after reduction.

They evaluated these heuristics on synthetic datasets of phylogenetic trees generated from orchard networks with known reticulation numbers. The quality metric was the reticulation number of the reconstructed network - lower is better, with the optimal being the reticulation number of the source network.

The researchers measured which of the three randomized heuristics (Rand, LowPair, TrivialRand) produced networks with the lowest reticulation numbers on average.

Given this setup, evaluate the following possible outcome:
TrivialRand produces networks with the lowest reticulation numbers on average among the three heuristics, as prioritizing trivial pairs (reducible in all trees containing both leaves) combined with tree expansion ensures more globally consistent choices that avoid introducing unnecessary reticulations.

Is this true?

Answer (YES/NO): YES